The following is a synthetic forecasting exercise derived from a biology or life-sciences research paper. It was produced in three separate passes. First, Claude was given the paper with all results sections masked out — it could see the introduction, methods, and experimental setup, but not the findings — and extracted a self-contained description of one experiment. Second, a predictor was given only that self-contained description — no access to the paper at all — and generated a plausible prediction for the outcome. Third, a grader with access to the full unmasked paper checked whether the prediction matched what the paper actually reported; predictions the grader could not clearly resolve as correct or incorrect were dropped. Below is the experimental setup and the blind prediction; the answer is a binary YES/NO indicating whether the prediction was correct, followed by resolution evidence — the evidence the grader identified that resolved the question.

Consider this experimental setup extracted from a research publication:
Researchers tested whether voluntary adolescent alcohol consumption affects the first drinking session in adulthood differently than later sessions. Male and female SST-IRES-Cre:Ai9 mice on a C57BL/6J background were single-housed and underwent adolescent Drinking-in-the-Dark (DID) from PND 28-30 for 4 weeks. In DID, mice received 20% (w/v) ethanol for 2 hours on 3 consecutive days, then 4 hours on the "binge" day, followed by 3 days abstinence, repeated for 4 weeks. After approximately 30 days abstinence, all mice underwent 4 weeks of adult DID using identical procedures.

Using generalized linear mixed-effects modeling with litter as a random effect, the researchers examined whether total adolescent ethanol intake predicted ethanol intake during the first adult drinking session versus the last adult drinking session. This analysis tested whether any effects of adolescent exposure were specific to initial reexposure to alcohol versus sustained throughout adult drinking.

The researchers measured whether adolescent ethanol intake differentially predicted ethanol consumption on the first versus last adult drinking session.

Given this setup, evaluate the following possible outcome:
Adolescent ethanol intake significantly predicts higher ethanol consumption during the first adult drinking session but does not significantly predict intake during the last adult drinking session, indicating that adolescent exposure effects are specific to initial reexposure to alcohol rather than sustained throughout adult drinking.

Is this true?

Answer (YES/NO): NO